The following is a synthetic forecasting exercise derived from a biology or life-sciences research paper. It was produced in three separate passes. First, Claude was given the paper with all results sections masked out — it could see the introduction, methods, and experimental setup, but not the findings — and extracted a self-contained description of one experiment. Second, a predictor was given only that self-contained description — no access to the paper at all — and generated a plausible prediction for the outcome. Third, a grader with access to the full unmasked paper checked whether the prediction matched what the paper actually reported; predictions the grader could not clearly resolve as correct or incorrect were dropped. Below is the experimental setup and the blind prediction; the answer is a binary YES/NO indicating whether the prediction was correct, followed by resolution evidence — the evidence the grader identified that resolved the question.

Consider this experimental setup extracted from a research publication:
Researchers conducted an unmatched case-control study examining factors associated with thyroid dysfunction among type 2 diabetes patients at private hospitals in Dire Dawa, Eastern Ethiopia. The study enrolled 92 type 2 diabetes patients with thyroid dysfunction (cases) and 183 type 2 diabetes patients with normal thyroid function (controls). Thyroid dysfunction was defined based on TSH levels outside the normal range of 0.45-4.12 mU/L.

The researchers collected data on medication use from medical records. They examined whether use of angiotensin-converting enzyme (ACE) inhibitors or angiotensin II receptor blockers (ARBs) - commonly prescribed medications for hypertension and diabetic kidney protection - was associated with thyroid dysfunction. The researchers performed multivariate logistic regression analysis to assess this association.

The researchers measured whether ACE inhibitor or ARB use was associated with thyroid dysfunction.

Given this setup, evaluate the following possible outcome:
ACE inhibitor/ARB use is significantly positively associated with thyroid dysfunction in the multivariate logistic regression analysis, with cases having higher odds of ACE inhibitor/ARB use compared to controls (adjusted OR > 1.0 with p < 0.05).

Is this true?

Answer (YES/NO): YES